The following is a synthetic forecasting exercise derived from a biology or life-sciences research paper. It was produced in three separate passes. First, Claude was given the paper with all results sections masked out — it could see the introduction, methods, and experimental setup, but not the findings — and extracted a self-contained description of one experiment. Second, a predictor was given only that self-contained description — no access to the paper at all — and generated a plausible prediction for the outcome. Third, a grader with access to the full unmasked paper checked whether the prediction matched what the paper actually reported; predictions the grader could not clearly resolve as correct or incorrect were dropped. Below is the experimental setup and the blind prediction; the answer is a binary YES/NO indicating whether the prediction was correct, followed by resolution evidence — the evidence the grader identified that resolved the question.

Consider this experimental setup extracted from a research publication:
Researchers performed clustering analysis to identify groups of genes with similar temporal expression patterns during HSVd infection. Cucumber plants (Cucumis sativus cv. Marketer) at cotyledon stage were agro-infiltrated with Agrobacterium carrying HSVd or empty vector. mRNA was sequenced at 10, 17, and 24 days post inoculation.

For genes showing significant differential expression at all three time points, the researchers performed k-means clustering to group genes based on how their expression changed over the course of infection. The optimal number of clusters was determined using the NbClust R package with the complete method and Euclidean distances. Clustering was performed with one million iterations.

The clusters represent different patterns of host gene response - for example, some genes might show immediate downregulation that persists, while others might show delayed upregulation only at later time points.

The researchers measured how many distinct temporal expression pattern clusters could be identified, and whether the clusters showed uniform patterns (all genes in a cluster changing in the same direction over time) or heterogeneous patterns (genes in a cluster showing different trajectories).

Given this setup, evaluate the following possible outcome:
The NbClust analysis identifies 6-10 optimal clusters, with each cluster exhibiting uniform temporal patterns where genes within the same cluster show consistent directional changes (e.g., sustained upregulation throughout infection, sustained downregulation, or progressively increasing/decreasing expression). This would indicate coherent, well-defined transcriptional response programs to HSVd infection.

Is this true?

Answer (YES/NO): NO